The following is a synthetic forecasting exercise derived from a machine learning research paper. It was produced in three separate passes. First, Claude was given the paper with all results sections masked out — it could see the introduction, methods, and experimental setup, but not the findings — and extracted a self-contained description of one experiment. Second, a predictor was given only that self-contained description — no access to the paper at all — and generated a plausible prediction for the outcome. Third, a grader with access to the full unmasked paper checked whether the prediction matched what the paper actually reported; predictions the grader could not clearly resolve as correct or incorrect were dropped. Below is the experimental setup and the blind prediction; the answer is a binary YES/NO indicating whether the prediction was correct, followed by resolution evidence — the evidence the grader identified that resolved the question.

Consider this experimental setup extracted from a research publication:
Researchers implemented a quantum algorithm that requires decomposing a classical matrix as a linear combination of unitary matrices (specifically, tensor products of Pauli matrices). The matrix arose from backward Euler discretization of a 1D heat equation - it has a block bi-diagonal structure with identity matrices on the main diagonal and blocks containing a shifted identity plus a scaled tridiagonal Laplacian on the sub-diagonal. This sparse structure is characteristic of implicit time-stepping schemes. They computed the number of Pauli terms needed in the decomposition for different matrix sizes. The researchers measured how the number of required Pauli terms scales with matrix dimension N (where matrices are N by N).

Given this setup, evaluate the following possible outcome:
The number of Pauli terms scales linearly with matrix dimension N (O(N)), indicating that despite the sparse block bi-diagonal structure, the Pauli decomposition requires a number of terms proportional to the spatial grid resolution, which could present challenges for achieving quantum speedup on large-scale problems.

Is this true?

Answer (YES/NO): YES